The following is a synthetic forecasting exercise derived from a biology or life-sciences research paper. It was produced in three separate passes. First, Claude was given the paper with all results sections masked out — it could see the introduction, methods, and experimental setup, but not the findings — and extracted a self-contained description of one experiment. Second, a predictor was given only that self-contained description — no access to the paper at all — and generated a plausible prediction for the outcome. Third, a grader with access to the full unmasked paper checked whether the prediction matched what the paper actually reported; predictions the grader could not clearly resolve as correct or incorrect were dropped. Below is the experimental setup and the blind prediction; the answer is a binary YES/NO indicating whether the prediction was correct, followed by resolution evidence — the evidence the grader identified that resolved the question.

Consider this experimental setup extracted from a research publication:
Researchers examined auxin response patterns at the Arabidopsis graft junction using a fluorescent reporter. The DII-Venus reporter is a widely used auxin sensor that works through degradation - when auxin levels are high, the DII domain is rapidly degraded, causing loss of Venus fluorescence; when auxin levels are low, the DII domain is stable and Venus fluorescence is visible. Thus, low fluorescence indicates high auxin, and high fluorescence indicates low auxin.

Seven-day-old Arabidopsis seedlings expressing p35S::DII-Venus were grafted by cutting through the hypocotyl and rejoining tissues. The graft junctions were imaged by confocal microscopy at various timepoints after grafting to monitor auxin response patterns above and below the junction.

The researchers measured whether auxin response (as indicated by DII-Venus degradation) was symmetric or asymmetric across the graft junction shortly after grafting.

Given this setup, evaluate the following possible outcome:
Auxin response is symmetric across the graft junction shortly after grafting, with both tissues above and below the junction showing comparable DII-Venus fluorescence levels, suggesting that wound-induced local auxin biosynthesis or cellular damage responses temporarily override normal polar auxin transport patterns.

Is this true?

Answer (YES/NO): YES